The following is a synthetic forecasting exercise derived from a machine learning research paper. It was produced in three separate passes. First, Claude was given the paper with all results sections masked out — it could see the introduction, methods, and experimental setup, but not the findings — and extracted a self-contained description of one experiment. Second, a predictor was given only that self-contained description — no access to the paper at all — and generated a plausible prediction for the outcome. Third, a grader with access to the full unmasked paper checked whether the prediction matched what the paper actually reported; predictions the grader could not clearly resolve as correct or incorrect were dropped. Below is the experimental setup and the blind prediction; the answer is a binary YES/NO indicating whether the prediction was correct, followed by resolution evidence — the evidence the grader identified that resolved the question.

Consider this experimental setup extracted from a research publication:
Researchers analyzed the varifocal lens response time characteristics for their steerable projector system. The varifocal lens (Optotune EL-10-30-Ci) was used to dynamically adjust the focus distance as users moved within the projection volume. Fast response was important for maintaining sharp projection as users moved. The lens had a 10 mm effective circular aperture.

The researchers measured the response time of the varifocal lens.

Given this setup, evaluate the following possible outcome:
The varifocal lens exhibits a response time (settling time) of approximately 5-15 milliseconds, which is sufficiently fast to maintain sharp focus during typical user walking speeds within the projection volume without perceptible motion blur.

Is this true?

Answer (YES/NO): NO